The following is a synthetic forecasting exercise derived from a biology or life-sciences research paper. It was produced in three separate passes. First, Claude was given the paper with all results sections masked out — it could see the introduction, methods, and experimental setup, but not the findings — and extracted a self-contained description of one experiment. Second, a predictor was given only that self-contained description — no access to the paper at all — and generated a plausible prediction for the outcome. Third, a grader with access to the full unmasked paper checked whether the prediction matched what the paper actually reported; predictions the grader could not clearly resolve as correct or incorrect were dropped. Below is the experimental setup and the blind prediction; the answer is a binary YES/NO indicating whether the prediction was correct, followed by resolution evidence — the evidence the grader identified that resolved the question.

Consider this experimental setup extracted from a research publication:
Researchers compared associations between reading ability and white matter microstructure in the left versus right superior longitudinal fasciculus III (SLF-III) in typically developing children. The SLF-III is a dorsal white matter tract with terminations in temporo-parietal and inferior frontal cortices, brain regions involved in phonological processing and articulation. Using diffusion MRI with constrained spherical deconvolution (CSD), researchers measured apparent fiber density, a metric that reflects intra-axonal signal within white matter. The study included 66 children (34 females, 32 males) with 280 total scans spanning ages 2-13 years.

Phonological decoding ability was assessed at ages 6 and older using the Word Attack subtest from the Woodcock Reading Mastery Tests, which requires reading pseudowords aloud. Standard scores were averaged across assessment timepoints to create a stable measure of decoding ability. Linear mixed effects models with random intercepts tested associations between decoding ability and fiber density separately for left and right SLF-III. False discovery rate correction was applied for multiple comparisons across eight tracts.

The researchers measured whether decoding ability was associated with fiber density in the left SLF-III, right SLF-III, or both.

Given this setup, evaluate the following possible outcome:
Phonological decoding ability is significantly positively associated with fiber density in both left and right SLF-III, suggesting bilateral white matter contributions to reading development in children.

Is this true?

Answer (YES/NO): NO